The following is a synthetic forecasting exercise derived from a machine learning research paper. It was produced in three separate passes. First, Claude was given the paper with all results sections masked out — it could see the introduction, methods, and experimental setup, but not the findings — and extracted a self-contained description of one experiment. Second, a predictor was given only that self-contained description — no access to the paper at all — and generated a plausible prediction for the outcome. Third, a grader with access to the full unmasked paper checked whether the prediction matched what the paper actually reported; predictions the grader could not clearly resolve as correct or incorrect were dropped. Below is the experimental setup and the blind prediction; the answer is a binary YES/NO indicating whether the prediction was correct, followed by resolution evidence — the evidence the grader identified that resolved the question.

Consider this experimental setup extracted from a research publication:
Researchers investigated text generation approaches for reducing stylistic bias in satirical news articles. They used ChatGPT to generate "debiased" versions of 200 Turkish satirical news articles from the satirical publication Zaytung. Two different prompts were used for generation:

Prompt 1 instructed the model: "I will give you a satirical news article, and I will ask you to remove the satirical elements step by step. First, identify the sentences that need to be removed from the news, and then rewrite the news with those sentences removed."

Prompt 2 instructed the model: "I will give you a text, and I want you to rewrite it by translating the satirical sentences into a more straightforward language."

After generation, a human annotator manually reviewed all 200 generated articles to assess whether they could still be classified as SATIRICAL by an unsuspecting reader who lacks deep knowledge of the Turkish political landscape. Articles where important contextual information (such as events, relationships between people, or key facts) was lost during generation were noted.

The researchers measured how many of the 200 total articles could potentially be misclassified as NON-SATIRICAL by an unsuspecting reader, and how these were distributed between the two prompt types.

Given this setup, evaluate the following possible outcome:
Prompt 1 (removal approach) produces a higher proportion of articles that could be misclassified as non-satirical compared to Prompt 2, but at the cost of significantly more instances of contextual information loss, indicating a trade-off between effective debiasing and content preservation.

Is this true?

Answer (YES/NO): YES